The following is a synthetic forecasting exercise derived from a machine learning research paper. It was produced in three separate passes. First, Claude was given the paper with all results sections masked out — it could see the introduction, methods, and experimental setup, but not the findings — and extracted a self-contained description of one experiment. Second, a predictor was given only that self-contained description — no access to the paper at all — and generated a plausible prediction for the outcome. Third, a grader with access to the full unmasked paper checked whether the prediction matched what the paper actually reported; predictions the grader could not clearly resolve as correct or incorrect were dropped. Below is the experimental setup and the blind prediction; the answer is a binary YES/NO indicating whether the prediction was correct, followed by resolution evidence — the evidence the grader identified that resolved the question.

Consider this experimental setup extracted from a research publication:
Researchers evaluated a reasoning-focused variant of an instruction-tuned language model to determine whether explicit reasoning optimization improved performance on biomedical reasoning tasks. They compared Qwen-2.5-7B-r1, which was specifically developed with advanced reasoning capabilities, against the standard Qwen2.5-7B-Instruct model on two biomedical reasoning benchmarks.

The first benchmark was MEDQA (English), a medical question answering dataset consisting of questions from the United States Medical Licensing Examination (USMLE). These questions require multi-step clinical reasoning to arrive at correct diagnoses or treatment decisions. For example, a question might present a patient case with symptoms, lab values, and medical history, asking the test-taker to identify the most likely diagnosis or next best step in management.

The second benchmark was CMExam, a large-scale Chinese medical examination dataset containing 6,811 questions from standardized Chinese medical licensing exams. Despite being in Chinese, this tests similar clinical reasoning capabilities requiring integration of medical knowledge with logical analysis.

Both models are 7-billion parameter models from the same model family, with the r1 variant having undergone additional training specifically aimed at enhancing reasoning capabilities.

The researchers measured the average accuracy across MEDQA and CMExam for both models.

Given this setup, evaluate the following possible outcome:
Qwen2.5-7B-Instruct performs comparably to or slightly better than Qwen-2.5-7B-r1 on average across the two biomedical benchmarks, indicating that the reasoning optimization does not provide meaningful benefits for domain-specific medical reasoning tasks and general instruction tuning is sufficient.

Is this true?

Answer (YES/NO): NO